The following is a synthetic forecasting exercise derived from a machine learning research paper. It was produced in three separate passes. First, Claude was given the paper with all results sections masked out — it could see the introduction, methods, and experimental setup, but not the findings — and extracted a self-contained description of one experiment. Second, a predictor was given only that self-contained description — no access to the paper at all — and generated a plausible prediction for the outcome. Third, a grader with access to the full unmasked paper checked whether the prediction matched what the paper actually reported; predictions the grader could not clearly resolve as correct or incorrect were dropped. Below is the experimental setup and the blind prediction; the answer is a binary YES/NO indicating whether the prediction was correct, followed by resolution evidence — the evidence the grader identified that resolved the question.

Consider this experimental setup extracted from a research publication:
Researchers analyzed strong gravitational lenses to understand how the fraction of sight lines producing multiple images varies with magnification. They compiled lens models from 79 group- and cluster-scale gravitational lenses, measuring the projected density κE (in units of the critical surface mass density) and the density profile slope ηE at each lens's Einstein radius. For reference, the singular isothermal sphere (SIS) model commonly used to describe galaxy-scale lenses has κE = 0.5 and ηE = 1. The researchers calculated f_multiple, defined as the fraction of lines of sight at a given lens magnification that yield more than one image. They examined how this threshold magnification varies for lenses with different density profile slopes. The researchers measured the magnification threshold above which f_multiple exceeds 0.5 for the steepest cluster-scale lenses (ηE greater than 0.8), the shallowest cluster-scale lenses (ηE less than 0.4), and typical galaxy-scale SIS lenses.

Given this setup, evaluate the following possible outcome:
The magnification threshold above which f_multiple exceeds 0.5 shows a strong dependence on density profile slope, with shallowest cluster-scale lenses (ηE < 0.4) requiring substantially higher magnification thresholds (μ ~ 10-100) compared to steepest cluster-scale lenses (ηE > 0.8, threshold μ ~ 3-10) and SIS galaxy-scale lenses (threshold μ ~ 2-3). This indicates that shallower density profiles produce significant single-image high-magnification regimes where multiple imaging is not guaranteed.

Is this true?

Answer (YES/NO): YES